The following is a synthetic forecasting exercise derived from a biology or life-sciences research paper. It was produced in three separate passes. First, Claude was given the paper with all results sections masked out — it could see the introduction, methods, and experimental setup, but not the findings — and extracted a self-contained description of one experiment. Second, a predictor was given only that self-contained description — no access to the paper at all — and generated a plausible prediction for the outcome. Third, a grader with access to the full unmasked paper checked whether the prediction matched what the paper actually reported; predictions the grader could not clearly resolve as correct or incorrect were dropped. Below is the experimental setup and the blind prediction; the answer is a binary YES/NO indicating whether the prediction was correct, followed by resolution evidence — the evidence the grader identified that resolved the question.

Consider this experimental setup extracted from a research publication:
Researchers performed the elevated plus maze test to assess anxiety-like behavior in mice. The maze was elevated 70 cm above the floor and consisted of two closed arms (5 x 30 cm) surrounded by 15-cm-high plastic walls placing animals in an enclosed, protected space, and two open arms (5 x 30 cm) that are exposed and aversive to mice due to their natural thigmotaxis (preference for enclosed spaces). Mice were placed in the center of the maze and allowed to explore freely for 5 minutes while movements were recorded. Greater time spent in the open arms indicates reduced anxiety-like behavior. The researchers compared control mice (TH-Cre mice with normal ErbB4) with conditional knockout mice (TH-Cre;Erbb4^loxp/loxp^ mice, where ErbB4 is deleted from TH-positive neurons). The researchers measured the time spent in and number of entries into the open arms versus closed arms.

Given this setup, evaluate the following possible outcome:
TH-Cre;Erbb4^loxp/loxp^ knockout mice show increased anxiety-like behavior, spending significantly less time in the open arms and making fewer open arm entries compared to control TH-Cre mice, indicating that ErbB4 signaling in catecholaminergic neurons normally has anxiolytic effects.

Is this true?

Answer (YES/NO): NO